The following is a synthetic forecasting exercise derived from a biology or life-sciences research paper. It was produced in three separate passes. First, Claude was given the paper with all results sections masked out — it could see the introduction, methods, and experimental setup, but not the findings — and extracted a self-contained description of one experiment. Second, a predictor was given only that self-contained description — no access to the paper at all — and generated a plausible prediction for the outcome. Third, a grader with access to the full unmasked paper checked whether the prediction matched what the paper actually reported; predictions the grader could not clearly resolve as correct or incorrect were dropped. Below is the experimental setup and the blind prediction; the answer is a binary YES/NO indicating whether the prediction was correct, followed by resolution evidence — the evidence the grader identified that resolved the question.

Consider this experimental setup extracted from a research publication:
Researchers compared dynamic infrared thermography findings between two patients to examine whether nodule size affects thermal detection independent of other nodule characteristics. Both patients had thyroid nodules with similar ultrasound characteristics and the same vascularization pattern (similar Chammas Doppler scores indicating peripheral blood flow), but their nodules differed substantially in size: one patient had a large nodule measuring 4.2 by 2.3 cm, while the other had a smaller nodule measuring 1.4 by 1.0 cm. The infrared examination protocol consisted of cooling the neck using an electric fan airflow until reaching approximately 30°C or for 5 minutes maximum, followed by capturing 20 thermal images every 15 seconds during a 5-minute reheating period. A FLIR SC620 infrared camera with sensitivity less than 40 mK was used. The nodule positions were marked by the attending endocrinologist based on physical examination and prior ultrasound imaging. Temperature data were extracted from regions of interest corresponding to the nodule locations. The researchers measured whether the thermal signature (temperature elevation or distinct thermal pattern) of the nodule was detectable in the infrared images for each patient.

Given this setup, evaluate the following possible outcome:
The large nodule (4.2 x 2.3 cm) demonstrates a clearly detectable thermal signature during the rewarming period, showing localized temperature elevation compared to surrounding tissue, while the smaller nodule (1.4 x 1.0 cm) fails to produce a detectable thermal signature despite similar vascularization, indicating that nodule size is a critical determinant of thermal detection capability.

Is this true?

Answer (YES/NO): NO